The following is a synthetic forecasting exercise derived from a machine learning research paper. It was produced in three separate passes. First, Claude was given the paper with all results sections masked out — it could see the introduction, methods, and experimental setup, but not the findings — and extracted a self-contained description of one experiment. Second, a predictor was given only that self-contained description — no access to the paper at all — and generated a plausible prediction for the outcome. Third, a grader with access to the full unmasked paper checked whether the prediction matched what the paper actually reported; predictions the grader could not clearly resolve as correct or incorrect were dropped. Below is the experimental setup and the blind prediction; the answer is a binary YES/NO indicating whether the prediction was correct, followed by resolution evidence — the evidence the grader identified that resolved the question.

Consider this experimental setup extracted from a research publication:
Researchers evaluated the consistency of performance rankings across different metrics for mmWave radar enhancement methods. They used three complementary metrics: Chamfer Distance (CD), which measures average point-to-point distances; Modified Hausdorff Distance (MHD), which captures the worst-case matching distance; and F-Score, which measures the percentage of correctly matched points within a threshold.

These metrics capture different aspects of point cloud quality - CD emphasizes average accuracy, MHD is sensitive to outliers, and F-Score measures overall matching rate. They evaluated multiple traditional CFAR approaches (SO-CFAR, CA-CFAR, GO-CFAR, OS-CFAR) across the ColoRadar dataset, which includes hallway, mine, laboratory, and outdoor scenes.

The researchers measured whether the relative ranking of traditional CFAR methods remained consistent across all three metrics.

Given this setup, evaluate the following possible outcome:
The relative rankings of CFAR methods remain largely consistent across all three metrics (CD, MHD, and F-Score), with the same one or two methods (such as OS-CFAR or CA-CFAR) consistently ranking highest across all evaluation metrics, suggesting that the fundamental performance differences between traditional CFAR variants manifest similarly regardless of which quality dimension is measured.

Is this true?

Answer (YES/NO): NO